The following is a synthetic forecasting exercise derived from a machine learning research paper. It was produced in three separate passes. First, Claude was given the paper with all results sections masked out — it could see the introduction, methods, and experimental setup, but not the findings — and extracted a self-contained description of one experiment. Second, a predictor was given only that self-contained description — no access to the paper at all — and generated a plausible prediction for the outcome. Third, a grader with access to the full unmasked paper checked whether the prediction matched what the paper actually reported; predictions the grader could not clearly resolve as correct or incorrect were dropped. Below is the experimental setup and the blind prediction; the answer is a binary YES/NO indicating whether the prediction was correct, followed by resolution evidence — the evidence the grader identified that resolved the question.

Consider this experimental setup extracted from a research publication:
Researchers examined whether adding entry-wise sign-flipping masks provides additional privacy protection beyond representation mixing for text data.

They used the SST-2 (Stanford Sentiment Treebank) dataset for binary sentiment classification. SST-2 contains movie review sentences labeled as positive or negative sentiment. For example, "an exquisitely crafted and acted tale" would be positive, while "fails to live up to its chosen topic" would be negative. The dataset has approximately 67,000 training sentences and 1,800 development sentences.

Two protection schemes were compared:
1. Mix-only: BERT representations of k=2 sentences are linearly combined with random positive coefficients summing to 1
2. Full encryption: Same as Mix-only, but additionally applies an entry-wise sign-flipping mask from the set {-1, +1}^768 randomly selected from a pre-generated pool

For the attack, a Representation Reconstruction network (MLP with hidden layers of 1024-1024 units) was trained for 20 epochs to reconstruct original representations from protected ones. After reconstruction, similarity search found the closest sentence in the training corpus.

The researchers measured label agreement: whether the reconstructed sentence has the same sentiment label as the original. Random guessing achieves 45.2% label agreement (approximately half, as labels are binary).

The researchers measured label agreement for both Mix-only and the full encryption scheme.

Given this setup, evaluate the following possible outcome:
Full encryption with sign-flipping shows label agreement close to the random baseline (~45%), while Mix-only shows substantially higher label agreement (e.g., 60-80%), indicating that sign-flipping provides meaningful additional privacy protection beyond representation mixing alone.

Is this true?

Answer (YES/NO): NO